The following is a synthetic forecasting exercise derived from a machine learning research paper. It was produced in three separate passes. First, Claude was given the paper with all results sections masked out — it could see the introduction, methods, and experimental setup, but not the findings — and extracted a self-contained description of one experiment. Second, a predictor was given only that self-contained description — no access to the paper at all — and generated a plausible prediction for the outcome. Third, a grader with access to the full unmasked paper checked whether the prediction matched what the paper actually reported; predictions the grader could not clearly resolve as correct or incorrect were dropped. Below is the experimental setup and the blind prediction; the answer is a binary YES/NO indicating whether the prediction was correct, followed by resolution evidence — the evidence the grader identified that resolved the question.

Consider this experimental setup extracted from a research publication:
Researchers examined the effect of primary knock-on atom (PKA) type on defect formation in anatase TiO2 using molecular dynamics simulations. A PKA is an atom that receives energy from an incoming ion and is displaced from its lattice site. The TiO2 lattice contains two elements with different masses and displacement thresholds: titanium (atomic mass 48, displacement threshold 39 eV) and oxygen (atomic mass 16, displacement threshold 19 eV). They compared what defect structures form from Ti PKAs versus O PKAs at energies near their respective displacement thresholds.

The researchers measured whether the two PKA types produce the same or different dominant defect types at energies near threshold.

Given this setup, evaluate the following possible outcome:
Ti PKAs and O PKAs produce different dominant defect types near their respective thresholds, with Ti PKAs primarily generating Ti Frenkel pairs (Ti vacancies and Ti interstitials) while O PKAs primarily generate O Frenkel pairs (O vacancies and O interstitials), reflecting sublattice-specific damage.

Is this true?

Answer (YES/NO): NO